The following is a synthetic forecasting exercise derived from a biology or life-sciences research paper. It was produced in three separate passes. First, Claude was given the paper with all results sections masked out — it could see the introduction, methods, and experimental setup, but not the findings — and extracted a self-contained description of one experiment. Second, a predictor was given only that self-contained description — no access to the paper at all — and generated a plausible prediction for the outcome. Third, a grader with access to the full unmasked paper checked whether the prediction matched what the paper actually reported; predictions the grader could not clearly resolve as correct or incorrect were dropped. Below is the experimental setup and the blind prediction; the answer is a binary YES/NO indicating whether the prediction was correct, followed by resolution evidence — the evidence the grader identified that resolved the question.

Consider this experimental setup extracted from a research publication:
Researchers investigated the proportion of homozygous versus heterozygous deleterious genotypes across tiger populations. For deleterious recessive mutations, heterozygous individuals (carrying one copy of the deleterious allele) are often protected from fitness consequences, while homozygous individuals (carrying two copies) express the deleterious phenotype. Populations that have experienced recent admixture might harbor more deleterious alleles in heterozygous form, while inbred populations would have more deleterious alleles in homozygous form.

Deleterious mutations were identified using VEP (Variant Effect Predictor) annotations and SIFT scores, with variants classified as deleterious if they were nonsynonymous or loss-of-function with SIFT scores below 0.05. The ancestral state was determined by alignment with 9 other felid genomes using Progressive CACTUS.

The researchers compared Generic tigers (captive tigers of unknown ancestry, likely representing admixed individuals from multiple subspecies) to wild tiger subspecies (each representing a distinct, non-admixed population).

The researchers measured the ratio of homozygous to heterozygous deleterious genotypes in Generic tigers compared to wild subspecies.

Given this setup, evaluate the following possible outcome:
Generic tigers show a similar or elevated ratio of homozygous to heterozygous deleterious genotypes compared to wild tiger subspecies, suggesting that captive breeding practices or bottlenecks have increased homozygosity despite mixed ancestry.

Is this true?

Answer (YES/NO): NO